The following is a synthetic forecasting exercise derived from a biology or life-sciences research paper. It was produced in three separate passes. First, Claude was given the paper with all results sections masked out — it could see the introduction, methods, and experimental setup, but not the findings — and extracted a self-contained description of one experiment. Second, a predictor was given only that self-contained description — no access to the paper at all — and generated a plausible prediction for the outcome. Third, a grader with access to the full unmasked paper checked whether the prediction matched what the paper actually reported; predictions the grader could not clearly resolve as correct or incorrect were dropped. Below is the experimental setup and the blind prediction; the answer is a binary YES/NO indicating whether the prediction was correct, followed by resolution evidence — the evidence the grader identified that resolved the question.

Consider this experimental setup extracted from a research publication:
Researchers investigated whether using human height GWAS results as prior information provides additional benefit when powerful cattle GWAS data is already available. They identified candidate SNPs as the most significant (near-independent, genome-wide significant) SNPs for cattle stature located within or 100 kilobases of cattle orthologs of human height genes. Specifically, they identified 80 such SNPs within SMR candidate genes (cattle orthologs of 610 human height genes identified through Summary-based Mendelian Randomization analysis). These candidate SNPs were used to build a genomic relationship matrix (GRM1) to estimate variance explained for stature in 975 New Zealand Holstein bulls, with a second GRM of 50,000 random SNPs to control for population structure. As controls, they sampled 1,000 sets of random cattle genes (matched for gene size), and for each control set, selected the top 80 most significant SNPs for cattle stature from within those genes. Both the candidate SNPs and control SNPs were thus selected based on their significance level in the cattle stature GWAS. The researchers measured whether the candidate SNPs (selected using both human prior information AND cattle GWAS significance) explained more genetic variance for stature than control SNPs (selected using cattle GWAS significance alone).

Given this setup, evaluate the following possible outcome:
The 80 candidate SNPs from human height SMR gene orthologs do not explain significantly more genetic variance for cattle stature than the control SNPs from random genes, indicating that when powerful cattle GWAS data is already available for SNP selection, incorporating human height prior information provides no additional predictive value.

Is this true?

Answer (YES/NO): YES